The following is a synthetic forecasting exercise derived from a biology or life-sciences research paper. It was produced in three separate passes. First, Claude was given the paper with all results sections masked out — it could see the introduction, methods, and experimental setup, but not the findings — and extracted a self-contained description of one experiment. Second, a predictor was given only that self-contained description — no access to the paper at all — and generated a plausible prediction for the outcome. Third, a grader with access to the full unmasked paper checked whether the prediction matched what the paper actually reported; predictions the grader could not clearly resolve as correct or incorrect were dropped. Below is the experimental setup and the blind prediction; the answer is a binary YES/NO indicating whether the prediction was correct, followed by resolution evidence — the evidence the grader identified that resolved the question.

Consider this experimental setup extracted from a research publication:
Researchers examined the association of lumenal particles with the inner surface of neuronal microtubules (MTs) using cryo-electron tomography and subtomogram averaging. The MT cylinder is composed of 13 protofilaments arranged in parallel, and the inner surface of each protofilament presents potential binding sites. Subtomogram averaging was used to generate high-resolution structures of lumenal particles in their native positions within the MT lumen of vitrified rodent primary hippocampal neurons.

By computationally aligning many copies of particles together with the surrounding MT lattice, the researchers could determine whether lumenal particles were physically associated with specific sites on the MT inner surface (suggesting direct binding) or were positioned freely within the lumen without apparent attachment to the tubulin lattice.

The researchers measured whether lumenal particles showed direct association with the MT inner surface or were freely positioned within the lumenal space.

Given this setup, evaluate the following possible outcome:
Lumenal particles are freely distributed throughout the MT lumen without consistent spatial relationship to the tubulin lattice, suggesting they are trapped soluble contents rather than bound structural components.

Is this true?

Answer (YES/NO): NO